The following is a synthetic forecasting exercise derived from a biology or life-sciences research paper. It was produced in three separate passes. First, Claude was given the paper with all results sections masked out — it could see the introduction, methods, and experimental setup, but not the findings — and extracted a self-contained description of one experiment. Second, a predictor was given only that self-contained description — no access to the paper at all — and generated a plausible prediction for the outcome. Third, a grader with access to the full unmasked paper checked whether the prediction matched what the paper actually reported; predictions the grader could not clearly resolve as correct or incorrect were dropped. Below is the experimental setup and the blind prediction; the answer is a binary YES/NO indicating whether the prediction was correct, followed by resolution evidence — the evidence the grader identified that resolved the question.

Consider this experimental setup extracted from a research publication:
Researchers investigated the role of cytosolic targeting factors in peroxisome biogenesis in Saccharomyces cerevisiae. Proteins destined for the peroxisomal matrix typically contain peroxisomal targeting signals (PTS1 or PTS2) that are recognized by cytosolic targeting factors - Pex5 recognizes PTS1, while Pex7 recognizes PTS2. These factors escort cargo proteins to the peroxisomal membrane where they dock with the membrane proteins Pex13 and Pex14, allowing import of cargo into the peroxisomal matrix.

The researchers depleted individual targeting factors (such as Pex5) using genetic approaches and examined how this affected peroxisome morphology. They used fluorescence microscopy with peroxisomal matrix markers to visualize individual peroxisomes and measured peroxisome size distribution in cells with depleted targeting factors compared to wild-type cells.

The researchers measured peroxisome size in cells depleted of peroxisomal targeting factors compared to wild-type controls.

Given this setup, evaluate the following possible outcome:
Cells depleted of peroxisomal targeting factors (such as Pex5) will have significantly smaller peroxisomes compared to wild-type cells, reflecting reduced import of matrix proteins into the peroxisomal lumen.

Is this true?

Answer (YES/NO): YES